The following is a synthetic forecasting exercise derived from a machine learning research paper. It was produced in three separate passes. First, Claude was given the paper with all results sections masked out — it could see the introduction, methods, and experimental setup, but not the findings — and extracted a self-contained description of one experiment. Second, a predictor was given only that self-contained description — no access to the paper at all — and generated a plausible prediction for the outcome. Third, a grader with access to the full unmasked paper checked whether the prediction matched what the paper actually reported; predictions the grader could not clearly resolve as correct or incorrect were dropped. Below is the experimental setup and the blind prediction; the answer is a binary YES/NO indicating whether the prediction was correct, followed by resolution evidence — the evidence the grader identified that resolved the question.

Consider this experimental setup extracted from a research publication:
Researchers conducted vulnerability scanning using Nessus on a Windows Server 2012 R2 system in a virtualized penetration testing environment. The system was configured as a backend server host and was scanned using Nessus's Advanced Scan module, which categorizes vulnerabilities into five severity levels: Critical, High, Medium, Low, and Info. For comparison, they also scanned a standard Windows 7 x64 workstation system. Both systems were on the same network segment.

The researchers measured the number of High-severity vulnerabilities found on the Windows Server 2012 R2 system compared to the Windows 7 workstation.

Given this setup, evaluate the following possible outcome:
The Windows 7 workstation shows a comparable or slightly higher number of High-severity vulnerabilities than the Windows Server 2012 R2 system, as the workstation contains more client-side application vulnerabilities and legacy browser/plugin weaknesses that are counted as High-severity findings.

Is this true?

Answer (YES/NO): NO